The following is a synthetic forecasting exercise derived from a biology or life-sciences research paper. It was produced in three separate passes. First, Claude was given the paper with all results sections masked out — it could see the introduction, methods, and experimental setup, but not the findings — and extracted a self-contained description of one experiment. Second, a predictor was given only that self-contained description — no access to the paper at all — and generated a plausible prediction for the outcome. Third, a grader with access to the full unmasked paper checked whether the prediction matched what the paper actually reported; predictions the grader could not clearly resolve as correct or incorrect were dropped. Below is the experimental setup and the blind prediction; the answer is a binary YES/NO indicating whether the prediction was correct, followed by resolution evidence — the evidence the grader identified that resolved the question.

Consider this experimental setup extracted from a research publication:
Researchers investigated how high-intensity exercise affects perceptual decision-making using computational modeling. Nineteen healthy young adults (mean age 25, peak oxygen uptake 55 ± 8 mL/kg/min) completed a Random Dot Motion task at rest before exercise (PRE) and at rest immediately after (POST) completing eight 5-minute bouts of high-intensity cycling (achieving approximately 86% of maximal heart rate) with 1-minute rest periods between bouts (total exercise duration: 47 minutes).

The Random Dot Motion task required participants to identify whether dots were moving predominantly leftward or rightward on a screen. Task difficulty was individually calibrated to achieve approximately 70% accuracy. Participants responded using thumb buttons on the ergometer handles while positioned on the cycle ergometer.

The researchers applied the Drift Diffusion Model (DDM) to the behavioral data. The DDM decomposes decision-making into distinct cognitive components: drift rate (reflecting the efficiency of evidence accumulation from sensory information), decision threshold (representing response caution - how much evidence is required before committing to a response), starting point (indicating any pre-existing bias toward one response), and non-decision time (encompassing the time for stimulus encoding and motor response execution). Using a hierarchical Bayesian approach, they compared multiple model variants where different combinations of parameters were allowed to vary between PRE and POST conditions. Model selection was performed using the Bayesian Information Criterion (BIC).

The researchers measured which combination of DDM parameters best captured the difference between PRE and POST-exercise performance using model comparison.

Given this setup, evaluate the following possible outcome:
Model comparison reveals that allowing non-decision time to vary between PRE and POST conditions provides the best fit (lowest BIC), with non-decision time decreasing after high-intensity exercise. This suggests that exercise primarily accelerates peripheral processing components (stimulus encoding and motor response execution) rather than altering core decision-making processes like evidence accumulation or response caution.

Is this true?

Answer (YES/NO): YES